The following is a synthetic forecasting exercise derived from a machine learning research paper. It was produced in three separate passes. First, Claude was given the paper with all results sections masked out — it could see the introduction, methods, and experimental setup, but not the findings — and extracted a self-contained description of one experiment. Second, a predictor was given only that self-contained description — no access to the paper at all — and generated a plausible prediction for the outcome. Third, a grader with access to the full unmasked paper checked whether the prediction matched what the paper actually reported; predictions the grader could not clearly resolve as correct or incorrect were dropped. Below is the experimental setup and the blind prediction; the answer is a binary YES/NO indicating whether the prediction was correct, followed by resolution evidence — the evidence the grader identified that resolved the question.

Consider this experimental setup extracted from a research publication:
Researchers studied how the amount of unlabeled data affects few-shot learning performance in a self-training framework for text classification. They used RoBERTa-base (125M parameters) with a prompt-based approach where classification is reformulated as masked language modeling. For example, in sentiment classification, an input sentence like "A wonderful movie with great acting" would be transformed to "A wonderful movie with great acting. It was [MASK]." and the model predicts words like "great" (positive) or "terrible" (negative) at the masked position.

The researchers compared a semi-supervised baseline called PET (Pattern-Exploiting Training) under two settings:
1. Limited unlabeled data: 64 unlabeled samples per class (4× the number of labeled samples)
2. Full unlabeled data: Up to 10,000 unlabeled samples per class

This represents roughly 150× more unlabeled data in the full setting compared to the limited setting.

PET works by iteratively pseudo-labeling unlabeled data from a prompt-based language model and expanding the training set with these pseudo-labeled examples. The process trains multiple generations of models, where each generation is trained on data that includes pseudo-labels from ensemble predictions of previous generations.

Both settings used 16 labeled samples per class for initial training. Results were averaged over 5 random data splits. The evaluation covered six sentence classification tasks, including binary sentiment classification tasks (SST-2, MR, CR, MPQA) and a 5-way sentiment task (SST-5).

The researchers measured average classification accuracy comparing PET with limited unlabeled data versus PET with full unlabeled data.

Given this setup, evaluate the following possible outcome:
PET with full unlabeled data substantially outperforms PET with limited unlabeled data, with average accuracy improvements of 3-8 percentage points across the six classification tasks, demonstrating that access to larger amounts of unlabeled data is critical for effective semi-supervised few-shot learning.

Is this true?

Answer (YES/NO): NO